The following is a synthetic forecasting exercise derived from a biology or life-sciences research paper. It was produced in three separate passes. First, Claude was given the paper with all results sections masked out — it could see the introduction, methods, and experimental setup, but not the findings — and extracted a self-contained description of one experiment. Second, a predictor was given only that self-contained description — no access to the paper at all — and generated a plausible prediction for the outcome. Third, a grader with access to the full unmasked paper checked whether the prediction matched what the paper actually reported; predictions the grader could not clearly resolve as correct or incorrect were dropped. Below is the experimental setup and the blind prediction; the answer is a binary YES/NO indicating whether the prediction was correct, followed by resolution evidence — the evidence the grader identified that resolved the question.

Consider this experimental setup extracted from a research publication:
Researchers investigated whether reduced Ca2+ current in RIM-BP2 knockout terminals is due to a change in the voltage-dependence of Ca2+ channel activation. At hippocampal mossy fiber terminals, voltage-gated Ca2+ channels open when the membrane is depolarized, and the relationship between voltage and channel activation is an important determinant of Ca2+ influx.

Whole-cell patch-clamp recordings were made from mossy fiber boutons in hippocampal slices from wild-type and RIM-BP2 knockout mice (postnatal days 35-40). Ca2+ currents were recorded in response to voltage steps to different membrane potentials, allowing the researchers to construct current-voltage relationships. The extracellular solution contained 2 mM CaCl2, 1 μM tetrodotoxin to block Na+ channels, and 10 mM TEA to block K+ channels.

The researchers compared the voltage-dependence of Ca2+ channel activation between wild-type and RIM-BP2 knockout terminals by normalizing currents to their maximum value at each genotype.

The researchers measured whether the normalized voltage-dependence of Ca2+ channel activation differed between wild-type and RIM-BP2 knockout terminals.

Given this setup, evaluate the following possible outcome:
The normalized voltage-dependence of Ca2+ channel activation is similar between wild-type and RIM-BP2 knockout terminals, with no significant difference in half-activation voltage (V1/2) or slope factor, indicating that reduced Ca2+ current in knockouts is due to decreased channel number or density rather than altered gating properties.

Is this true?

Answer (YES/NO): YES